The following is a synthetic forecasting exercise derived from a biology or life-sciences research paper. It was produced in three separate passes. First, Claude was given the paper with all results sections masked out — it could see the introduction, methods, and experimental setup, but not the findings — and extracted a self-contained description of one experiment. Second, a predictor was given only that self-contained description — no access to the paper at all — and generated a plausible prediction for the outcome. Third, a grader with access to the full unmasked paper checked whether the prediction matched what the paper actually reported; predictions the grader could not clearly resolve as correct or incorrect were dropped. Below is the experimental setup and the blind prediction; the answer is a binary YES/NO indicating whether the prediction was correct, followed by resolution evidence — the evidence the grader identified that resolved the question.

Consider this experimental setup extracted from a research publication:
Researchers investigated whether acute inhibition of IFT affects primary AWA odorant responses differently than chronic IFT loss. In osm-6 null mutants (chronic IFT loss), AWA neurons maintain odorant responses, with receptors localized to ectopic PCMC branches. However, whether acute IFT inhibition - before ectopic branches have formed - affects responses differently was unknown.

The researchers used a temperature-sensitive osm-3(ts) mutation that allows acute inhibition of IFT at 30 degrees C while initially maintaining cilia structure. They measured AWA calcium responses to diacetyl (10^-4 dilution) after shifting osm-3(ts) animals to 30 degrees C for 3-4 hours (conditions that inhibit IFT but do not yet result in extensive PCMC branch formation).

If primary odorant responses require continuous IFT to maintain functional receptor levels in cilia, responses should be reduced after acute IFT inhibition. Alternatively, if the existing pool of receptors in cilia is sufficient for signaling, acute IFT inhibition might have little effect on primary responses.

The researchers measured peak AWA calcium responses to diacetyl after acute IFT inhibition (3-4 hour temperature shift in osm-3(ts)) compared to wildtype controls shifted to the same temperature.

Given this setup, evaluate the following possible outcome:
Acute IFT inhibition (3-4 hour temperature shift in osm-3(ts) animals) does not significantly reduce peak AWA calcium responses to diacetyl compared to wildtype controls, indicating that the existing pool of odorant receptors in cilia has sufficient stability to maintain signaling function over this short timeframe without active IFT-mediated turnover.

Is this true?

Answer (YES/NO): YES